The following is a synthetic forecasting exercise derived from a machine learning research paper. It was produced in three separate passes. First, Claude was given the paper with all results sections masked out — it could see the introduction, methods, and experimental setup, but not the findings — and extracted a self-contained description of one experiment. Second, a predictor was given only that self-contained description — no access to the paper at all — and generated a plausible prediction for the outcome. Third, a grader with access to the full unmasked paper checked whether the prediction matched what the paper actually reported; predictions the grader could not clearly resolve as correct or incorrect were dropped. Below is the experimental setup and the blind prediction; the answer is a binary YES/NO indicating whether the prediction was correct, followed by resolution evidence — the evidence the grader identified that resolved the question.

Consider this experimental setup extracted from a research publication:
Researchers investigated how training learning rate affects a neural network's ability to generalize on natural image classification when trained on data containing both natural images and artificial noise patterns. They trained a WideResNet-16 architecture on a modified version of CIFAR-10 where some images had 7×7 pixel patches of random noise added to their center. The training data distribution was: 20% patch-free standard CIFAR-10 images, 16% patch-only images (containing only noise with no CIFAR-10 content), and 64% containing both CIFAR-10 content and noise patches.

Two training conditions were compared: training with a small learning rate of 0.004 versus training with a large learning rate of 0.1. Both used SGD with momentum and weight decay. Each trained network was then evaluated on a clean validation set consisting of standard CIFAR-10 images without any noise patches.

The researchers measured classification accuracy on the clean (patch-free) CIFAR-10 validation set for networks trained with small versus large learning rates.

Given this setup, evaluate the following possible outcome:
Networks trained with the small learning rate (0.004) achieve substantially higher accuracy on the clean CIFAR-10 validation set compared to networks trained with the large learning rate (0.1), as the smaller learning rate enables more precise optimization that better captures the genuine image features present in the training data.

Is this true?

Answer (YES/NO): NO